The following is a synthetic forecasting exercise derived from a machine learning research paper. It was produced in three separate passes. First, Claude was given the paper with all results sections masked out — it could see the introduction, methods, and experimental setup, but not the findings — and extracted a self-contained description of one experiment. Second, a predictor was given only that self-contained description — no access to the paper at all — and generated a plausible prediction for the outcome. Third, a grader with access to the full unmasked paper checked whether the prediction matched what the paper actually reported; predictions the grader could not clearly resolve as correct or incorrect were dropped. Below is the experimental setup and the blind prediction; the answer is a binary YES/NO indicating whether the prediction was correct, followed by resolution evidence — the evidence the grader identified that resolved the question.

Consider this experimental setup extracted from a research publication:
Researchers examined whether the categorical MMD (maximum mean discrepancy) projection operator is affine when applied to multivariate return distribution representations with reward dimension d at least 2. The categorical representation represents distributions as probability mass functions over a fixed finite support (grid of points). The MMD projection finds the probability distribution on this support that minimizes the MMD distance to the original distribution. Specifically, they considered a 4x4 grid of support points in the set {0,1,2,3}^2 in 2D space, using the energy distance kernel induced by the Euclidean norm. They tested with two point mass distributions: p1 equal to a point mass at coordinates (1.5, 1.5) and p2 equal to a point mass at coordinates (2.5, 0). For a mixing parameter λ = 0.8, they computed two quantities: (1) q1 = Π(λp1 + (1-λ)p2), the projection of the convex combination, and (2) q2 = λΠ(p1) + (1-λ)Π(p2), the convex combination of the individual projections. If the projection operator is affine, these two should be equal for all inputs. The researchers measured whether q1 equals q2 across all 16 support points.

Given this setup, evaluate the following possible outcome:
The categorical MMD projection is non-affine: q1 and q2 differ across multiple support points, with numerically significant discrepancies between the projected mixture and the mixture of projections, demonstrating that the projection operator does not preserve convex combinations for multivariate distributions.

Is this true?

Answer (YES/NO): YES